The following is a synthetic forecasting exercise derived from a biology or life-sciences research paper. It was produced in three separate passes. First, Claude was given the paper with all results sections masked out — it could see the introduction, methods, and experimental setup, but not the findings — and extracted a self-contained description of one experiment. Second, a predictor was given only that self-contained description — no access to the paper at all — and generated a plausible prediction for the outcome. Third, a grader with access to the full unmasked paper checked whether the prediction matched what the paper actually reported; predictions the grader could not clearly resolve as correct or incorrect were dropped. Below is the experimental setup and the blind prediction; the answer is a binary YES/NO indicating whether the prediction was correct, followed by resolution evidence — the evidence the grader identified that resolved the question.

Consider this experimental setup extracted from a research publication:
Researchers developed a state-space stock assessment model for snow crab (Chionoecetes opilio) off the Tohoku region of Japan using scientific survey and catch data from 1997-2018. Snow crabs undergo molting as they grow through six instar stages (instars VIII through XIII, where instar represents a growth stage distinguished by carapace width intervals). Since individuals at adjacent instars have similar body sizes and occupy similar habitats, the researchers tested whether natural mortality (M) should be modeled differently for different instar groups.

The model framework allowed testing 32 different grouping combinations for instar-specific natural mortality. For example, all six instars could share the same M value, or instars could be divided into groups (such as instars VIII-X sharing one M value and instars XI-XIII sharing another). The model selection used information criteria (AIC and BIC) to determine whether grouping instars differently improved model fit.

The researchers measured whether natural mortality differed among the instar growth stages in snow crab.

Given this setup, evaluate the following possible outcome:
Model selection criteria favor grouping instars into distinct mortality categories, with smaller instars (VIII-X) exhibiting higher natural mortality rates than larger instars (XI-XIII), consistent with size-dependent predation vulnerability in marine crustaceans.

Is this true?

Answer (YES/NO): NO